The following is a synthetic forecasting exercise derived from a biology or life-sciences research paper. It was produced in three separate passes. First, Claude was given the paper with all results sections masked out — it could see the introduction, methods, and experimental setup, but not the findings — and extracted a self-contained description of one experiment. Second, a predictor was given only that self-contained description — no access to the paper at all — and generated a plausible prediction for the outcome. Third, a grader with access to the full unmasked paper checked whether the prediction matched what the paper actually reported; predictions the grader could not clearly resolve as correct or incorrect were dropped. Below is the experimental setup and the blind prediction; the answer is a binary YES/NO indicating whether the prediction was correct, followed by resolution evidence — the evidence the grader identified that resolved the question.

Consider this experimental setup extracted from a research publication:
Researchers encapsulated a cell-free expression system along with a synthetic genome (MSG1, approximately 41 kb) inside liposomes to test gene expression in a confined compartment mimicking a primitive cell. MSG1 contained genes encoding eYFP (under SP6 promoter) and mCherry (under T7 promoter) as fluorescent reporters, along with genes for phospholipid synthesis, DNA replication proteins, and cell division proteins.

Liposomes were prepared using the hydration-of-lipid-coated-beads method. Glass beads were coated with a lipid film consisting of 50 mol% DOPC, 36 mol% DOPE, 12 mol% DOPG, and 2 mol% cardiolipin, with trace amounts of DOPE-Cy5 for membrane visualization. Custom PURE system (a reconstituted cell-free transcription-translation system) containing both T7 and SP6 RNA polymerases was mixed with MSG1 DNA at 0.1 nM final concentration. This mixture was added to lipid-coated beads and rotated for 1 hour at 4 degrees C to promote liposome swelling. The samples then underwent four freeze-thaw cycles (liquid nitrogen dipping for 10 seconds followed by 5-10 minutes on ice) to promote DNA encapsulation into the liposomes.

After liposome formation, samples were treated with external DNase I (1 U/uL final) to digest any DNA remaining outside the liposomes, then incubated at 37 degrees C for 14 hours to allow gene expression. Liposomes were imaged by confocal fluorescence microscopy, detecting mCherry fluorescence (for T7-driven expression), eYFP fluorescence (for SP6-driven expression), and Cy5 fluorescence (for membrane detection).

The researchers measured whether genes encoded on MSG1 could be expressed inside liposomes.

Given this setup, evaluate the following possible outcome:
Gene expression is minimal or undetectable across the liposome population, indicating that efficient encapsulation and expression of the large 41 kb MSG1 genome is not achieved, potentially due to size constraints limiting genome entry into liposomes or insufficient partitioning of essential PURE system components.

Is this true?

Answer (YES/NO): NO